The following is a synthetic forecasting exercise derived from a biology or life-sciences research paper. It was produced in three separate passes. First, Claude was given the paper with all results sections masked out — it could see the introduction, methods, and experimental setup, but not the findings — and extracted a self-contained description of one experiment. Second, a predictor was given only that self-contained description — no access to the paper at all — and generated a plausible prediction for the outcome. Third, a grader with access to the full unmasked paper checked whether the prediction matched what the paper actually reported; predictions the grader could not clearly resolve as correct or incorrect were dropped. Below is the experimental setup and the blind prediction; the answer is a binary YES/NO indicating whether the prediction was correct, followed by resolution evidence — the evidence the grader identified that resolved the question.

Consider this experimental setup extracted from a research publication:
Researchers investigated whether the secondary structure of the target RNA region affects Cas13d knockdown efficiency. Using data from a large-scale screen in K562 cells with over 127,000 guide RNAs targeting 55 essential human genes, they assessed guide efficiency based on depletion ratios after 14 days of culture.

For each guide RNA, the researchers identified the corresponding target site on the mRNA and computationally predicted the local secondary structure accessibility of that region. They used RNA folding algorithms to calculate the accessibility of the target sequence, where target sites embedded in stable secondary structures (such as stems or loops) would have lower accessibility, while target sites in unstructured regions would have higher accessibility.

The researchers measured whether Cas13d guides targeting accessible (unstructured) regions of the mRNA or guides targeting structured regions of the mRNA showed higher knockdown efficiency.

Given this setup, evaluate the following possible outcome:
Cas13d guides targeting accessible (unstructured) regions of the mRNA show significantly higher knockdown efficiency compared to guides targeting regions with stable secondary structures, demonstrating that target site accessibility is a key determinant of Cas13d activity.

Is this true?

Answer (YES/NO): YES